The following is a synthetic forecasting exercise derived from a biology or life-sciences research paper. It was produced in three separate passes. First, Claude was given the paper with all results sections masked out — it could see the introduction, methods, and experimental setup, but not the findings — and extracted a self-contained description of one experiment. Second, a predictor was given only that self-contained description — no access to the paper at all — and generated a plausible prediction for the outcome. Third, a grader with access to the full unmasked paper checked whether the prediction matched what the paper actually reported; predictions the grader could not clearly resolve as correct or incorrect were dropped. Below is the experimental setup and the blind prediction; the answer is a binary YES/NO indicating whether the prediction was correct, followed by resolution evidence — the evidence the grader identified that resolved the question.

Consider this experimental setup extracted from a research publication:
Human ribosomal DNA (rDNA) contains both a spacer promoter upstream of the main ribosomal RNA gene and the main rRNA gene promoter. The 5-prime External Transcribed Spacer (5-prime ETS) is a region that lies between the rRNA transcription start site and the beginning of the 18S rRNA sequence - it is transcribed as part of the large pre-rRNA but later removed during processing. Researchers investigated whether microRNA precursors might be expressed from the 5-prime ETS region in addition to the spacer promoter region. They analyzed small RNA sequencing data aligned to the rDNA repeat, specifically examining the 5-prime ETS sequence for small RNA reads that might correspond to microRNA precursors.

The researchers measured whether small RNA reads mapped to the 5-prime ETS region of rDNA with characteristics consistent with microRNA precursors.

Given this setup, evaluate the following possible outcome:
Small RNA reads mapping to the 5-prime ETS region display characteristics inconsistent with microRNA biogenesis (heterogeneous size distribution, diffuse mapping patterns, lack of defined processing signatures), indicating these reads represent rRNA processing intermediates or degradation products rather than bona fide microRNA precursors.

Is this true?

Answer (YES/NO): NO